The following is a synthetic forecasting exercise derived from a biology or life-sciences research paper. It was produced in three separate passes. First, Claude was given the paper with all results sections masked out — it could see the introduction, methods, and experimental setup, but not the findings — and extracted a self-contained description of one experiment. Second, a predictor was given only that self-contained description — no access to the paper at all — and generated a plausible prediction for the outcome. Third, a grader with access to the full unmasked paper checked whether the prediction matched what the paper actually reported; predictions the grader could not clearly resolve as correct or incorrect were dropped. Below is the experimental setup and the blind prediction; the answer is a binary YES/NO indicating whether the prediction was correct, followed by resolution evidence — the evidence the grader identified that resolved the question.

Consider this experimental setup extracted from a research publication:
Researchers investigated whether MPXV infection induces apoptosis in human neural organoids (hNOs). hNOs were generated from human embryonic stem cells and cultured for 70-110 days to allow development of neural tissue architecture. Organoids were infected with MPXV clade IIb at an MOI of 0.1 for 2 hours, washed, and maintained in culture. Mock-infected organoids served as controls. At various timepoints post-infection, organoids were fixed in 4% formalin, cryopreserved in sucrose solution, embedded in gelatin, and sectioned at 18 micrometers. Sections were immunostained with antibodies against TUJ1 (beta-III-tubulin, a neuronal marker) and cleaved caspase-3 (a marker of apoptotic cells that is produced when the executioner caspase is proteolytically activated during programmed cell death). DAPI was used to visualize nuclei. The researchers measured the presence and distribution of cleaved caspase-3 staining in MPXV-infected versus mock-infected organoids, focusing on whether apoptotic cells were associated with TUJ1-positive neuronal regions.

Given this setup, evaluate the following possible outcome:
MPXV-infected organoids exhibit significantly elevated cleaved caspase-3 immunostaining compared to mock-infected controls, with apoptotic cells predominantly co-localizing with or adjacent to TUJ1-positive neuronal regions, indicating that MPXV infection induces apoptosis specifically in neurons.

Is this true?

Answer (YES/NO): NO